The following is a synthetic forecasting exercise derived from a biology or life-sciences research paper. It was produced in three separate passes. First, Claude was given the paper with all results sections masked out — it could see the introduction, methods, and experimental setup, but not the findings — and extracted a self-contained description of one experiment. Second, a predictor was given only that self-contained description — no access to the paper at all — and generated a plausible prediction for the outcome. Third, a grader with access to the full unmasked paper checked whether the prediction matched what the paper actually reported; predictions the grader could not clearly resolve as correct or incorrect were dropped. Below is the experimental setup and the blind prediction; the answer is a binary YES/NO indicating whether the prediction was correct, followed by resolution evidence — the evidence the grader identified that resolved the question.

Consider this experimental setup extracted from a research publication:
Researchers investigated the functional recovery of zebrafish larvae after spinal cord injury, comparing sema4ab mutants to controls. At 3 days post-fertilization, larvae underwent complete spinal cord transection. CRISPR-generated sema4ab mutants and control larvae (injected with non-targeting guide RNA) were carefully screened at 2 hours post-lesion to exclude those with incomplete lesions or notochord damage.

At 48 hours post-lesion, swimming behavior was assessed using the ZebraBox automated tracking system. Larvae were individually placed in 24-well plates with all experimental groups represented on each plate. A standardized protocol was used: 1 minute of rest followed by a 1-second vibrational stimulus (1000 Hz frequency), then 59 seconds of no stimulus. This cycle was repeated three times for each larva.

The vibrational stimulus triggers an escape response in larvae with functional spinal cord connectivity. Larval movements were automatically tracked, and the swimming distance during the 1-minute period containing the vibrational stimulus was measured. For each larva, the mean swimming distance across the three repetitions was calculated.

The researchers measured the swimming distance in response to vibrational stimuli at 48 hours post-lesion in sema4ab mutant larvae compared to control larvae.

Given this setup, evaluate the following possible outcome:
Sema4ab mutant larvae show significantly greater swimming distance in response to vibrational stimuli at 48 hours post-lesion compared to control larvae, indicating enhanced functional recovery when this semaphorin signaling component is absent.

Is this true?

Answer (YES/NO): NO